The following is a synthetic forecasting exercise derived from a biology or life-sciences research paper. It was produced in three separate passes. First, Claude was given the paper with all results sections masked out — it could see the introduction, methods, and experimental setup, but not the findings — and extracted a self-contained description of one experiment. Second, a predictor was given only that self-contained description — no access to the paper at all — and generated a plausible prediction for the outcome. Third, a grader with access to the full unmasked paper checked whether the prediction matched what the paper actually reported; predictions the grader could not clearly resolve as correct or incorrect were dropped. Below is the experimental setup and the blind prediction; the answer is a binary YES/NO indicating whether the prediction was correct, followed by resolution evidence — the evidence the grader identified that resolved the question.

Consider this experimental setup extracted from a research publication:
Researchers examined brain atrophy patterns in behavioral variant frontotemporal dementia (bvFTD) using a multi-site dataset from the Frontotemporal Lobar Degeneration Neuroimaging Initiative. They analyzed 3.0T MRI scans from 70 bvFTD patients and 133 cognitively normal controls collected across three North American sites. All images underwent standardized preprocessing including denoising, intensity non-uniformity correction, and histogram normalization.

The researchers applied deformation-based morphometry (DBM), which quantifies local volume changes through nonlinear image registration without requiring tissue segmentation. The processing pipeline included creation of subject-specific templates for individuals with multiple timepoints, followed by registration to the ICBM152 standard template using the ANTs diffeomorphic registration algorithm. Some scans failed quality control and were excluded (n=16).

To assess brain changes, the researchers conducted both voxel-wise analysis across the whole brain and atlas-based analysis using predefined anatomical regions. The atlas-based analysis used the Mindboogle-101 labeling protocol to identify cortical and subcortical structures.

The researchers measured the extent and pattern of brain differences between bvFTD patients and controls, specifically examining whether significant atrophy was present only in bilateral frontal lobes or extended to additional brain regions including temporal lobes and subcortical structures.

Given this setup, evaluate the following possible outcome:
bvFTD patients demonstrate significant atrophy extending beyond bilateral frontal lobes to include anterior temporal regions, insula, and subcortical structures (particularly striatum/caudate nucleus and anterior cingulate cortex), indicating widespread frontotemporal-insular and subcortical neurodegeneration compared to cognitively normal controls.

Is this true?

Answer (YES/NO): YES